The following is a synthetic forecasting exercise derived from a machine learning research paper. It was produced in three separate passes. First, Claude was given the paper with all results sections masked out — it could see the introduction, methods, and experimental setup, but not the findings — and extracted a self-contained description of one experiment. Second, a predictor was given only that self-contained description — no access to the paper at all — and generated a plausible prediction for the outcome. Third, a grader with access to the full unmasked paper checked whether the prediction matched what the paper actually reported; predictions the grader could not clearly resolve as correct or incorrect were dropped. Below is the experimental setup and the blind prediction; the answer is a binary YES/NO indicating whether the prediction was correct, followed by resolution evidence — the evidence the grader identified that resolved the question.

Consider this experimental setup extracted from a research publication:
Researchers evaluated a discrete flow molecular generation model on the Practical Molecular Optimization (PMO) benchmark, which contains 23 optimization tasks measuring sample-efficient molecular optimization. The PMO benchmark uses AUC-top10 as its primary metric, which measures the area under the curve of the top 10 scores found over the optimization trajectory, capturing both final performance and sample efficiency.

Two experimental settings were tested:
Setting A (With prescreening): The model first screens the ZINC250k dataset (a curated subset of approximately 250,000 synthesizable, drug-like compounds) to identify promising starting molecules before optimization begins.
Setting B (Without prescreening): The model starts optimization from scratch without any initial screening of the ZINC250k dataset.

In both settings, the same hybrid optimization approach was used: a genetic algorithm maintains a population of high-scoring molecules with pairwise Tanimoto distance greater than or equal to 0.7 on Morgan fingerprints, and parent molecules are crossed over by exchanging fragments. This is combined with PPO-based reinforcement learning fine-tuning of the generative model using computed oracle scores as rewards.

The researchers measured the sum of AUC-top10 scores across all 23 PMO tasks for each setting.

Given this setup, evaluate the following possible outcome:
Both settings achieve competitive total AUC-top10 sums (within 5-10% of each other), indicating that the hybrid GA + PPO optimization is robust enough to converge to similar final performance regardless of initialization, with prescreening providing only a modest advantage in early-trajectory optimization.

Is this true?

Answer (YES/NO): NO